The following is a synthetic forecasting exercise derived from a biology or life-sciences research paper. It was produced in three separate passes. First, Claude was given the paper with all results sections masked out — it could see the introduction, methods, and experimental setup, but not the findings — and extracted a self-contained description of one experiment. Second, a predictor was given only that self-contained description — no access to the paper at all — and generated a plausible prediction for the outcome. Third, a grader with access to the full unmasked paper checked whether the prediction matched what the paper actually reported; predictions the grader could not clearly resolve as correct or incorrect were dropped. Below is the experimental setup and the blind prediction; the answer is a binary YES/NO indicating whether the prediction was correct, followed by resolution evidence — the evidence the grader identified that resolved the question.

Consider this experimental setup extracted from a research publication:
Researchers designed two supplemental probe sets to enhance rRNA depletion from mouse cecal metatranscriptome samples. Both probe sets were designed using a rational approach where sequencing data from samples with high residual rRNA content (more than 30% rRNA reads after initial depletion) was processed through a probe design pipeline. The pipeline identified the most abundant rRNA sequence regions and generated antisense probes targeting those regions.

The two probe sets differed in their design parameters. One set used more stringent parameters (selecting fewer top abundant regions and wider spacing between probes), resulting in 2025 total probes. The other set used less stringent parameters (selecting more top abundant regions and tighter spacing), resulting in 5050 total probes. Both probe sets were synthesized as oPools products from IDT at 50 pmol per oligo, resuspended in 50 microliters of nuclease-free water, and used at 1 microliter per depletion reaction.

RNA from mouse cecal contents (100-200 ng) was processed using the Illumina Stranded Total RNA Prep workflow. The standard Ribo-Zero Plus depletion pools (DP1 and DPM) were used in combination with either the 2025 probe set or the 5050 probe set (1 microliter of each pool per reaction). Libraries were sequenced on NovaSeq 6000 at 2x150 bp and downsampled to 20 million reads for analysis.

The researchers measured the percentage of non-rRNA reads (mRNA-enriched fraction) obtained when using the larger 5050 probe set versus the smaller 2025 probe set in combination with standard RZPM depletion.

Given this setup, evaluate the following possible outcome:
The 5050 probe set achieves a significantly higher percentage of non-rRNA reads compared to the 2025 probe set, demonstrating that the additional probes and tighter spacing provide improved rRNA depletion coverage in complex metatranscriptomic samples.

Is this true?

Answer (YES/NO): NO